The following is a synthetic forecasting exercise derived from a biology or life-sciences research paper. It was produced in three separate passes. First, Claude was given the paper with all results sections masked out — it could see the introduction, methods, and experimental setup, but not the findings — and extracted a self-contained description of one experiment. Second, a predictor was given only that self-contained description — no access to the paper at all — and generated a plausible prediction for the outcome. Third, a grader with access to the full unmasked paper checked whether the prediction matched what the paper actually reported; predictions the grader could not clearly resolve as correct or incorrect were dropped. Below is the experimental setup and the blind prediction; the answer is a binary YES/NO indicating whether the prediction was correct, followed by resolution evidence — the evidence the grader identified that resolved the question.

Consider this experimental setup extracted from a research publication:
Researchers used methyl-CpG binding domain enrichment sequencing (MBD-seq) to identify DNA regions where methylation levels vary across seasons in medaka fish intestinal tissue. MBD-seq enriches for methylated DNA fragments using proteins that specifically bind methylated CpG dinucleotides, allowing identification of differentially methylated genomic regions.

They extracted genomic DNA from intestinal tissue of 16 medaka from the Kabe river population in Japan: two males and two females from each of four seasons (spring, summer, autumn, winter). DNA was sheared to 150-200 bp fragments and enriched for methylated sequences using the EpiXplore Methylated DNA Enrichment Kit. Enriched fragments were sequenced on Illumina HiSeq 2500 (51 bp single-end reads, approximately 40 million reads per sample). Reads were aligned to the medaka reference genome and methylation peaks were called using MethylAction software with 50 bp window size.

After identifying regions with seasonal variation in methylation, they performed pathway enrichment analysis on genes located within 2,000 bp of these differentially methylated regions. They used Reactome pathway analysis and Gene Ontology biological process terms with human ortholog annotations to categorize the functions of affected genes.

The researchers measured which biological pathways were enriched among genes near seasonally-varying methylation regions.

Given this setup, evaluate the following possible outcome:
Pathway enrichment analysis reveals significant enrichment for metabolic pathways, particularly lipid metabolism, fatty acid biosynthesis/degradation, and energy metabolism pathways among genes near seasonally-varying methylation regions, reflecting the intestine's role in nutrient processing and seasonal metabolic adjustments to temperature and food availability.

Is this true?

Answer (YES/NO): NO